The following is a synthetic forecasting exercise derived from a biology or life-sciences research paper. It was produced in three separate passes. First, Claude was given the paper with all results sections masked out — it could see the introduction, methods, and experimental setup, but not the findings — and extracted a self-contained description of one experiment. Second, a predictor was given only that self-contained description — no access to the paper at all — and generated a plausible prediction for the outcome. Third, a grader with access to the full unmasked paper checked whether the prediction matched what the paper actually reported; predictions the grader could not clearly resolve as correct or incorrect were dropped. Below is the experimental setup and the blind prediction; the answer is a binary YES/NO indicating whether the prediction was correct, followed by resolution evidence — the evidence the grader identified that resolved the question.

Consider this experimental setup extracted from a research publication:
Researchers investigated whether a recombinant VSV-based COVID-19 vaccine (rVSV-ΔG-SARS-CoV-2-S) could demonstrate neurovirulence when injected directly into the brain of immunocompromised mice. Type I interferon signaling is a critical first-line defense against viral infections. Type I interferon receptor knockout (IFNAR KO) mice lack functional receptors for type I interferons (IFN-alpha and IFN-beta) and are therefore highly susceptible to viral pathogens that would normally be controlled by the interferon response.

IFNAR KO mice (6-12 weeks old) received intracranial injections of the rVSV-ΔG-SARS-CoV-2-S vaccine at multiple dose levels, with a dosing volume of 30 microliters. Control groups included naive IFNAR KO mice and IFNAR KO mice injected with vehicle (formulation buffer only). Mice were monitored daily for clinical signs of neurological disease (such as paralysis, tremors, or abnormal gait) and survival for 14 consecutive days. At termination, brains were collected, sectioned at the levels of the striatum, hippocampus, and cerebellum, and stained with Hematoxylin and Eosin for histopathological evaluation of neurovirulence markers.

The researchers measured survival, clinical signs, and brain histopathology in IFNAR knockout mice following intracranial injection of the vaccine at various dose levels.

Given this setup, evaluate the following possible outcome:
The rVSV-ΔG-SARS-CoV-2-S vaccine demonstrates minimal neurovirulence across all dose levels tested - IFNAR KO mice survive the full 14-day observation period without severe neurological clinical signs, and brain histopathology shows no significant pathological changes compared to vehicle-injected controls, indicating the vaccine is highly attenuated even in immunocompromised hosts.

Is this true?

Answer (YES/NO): YES